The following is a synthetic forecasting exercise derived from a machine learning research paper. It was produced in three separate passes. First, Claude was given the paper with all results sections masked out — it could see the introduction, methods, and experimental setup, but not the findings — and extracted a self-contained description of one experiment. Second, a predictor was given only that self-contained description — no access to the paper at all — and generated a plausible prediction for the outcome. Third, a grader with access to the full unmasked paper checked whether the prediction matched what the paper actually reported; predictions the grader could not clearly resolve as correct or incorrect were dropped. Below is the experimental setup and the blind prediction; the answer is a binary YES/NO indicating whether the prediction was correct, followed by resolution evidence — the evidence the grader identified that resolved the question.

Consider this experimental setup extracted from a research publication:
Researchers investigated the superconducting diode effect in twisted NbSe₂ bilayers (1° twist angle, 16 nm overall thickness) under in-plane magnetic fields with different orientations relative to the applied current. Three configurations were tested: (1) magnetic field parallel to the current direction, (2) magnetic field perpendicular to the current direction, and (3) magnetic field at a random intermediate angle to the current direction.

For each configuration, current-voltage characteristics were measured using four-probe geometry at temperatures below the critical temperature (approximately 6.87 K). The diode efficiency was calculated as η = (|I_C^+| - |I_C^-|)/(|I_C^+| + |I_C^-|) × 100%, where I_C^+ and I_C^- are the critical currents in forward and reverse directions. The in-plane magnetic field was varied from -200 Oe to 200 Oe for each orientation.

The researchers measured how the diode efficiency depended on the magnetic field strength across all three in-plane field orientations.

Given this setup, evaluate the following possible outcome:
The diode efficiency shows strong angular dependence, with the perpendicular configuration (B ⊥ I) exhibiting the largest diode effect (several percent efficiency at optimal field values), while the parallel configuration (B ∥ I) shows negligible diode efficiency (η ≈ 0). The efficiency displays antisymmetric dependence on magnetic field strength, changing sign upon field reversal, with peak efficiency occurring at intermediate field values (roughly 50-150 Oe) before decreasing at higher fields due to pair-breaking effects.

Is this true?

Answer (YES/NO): NO